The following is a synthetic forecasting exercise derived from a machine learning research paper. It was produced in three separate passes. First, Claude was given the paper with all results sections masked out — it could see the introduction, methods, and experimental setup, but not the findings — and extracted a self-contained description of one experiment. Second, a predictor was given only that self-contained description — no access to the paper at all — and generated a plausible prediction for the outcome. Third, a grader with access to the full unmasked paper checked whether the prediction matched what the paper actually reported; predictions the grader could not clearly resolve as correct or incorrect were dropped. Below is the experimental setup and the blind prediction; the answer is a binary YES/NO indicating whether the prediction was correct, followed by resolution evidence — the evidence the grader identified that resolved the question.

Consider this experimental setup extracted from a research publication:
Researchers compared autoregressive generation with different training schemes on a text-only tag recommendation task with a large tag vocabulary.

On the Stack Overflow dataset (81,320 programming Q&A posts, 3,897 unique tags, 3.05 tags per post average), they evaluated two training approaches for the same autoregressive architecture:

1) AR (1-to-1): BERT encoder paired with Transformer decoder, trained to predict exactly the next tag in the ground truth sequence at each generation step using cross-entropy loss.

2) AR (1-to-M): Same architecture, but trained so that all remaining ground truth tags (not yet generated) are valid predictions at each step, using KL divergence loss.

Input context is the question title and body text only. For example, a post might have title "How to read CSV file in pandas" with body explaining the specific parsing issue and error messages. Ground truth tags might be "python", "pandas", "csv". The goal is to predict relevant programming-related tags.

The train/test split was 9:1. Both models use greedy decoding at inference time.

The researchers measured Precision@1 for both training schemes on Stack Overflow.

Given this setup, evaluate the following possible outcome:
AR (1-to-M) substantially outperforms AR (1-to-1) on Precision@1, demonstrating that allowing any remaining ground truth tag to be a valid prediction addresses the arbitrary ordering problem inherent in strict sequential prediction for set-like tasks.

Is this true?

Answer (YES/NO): NO